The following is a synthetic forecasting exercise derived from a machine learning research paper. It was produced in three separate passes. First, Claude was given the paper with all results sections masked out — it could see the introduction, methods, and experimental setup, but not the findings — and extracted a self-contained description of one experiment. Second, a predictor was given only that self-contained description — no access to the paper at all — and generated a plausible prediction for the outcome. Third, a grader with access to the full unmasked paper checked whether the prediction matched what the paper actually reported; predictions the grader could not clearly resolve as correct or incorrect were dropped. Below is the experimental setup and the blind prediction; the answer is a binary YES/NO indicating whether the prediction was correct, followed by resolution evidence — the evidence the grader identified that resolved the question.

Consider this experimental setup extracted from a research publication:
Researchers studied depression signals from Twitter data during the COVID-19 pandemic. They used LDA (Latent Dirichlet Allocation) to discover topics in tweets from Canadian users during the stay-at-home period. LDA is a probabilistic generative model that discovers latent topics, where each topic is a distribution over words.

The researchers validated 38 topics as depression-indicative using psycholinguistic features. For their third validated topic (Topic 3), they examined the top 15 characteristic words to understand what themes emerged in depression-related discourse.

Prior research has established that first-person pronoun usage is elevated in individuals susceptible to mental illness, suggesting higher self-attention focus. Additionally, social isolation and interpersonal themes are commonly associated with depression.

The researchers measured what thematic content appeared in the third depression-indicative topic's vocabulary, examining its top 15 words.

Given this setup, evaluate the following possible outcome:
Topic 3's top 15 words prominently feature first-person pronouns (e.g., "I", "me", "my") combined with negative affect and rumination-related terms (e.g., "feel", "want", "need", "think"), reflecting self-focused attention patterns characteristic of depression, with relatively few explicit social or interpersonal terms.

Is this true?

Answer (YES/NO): NO